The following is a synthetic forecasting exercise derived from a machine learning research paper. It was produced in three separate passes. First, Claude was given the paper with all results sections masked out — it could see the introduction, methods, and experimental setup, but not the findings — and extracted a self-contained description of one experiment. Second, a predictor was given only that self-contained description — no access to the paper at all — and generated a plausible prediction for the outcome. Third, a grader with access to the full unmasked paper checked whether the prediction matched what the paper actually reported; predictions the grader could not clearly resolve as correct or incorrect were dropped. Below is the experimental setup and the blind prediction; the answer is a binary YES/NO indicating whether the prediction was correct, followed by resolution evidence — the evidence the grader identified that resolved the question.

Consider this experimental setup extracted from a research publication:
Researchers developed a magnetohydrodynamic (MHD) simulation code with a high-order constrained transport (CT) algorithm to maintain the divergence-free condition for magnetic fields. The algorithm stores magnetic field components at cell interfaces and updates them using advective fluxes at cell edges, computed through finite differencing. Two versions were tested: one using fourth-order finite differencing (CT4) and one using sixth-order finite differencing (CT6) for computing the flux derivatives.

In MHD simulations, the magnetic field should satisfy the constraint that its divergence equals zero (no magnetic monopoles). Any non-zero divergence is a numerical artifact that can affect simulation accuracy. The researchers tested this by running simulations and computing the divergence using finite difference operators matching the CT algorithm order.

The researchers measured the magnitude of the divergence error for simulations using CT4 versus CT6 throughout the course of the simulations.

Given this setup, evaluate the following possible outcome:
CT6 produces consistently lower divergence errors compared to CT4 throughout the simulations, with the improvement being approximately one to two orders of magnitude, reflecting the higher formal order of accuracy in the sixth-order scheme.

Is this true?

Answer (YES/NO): NO